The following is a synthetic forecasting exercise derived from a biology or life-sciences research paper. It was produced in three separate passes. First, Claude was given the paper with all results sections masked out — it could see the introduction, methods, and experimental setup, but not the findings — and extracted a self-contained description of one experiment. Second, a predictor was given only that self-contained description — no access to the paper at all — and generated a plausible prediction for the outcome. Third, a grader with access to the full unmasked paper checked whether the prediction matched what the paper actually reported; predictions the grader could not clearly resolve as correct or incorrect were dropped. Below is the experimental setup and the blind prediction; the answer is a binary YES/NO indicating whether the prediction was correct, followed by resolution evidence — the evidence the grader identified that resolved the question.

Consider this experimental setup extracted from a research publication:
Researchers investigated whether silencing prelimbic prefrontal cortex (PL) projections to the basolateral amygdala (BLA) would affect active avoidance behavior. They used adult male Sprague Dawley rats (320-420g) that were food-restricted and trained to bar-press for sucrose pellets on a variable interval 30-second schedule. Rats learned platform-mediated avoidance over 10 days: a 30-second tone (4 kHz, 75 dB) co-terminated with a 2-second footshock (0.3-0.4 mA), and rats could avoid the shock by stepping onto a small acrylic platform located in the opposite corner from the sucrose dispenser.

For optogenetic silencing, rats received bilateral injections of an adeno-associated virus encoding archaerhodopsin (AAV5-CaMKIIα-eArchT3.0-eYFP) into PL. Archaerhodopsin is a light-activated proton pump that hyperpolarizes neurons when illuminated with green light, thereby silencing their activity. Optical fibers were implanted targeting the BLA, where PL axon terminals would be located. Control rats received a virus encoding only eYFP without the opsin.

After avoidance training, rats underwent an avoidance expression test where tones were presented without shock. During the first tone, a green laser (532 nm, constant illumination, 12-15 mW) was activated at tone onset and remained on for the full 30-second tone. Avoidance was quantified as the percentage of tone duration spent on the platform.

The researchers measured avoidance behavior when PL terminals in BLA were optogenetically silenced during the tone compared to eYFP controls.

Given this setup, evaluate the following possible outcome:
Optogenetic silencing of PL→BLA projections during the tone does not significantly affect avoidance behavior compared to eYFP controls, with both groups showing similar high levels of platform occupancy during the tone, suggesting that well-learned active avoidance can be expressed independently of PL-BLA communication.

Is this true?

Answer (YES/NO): NO